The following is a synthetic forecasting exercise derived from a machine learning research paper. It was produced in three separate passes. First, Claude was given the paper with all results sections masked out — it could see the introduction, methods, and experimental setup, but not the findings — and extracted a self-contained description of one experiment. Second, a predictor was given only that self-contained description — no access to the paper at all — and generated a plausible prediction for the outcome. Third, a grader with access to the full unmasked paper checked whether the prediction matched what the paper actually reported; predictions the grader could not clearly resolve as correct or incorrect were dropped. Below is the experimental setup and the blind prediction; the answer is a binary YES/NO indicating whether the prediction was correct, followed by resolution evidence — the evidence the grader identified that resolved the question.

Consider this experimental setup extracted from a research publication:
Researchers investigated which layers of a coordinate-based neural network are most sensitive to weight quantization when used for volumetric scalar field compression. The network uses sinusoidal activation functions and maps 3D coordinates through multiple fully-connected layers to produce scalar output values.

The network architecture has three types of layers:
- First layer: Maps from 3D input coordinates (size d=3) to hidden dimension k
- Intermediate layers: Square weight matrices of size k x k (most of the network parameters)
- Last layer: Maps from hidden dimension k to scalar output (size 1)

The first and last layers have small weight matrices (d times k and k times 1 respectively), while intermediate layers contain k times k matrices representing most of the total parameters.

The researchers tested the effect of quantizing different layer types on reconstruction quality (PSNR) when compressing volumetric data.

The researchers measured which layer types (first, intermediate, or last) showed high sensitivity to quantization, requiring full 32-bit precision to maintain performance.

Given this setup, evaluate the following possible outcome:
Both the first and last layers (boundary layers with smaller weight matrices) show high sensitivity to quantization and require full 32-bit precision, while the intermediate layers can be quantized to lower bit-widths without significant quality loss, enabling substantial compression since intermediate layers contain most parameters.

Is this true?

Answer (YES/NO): YES